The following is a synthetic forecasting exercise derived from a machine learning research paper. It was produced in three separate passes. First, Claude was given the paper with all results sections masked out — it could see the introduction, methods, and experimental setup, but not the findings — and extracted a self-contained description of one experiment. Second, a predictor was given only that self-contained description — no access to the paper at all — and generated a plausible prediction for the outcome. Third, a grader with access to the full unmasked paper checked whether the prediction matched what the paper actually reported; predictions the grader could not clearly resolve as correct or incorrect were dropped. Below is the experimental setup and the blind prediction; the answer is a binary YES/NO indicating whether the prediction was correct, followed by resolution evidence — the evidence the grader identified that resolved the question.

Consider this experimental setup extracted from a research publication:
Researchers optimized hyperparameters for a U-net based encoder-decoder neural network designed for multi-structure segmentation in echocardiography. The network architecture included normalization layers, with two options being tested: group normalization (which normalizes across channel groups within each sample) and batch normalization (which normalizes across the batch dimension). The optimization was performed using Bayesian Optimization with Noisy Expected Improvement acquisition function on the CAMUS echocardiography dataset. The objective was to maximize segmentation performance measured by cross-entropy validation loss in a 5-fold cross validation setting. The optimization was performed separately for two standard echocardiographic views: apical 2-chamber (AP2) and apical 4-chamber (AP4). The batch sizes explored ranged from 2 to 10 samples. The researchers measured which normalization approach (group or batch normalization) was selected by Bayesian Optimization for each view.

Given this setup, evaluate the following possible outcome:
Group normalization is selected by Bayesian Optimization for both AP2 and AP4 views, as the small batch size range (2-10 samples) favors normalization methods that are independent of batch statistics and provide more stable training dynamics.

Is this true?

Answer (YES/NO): NO